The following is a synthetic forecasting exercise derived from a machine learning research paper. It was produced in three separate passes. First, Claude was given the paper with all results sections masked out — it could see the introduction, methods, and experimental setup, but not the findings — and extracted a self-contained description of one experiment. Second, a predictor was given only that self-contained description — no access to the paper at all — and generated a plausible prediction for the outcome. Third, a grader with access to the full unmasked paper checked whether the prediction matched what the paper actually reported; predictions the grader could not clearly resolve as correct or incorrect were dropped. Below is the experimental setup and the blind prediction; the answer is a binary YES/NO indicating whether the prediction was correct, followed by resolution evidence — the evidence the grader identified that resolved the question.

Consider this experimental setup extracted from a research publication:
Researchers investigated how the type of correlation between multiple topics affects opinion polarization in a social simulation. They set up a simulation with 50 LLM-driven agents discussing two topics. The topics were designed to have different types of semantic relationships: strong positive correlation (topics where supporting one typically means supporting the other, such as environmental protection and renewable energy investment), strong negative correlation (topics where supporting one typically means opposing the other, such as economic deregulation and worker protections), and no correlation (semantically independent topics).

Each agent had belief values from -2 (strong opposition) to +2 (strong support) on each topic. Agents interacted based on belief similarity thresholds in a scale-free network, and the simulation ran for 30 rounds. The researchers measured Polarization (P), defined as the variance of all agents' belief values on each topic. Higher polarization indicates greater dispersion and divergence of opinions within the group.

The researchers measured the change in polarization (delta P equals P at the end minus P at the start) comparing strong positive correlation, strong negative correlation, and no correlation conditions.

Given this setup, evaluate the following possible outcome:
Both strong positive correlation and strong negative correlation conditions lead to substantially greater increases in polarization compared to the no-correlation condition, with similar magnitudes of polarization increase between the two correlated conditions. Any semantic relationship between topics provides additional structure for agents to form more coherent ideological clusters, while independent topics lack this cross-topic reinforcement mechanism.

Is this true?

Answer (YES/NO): NO